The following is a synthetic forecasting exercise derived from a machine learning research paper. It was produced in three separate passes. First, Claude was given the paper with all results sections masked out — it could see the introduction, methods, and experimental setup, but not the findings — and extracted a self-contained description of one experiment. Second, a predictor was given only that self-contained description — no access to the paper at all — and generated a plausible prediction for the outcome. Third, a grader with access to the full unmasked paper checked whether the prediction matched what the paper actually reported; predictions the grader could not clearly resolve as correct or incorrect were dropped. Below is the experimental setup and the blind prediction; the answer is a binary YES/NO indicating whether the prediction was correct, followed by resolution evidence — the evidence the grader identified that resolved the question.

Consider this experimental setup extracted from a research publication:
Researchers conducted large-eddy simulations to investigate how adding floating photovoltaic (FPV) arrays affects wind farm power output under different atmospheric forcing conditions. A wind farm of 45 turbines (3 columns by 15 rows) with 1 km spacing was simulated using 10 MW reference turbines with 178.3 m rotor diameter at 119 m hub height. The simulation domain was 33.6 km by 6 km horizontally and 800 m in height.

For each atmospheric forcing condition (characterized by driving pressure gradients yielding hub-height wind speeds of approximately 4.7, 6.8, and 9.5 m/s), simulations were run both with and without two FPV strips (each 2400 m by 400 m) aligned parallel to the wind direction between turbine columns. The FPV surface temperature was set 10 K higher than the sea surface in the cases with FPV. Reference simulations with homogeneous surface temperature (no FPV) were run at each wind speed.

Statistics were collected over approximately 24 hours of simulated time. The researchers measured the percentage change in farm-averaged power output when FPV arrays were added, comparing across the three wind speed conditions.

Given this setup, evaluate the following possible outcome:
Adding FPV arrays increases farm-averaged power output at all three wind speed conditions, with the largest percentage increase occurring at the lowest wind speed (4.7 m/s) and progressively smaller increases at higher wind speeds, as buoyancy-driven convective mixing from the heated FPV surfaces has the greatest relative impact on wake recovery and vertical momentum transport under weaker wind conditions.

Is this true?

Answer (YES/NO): YES